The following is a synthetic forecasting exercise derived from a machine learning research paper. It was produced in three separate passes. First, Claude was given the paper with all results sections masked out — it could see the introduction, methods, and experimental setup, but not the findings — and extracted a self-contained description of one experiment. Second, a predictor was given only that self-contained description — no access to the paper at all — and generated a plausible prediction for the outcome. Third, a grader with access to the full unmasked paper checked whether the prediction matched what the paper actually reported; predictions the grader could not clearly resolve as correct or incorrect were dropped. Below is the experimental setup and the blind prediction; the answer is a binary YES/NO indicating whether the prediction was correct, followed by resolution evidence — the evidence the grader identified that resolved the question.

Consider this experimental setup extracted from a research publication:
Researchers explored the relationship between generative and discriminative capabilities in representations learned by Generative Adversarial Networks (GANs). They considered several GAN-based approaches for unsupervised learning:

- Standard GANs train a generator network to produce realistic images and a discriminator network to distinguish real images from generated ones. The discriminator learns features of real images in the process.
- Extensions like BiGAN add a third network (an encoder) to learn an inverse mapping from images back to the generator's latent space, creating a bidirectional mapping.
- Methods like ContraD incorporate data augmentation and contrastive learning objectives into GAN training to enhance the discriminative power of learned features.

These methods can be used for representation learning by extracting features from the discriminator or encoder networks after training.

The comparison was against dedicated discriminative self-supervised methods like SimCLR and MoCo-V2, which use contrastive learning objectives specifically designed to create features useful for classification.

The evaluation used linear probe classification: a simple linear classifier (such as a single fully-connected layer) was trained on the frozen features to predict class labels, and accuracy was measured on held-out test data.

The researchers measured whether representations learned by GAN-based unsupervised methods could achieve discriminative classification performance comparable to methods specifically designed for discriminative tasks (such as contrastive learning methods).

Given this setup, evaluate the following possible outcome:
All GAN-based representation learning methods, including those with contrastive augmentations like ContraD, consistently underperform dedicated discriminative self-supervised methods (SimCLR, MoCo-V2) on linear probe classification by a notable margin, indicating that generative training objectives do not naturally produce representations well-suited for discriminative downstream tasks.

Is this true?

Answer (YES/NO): NO